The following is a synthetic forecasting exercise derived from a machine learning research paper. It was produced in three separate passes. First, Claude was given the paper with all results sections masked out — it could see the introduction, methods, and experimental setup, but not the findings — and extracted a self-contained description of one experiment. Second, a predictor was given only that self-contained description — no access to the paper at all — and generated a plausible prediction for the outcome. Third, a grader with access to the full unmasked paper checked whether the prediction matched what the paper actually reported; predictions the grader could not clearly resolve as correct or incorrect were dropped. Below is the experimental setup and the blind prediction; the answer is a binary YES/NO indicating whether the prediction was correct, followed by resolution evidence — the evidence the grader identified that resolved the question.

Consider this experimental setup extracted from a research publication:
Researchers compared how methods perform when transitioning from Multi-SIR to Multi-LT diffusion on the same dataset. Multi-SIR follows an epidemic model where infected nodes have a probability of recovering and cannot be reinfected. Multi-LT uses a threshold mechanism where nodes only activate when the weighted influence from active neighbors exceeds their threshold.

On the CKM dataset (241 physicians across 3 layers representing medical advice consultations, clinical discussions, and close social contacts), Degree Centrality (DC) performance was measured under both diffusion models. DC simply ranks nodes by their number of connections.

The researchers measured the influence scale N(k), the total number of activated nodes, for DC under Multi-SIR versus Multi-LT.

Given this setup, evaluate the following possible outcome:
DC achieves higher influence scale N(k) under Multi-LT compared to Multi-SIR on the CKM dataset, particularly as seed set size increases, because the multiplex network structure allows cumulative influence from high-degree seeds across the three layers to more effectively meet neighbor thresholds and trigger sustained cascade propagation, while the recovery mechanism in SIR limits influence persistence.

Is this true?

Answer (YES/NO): NO